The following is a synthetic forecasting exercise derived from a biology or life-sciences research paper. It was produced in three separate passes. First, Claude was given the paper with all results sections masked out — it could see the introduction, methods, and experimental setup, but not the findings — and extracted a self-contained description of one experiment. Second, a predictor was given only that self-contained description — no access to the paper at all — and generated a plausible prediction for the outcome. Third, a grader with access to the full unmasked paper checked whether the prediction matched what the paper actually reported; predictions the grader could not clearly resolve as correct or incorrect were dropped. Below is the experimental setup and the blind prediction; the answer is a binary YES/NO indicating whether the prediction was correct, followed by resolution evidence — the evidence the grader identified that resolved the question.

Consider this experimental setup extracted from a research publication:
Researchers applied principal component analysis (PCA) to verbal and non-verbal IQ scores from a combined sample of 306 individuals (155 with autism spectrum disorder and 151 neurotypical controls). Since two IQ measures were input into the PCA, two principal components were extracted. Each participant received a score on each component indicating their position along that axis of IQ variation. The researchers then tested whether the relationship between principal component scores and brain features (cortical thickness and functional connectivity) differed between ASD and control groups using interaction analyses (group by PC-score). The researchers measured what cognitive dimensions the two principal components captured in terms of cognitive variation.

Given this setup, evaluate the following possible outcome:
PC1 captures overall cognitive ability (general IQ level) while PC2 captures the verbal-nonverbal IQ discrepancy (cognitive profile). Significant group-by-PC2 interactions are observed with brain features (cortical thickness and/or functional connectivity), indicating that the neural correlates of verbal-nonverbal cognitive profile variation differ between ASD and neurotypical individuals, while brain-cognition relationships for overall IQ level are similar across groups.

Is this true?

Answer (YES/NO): NO